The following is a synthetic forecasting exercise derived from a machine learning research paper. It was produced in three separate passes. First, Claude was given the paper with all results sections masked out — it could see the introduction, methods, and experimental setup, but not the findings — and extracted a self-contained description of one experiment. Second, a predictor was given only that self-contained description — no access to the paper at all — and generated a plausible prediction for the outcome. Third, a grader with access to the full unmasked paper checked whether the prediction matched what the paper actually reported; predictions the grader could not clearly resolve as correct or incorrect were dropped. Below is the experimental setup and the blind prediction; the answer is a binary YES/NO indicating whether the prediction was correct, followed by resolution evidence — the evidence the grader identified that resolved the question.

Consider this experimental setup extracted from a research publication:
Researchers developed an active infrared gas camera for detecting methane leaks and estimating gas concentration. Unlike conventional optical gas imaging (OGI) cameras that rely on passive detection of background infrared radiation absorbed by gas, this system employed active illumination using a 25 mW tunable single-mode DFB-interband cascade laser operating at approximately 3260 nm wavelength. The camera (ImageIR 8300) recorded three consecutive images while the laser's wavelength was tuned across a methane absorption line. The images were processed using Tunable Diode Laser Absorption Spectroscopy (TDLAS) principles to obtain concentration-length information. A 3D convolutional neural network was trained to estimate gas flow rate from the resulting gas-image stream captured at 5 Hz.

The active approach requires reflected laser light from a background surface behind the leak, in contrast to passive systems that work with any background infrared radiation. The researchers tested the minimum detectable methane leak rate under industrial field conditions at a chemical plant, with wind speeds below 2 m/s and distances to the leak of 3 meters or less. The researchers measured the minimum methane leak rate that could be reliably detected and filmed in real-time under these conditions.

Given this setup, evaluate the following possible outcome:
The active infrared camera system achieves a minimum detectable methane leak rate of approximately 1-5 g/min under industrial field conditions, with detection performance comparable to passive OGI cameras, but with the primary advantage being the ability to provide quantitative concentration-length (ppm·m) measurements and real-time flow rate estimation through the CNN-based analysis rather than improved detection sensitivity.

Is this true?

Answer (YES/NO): NO